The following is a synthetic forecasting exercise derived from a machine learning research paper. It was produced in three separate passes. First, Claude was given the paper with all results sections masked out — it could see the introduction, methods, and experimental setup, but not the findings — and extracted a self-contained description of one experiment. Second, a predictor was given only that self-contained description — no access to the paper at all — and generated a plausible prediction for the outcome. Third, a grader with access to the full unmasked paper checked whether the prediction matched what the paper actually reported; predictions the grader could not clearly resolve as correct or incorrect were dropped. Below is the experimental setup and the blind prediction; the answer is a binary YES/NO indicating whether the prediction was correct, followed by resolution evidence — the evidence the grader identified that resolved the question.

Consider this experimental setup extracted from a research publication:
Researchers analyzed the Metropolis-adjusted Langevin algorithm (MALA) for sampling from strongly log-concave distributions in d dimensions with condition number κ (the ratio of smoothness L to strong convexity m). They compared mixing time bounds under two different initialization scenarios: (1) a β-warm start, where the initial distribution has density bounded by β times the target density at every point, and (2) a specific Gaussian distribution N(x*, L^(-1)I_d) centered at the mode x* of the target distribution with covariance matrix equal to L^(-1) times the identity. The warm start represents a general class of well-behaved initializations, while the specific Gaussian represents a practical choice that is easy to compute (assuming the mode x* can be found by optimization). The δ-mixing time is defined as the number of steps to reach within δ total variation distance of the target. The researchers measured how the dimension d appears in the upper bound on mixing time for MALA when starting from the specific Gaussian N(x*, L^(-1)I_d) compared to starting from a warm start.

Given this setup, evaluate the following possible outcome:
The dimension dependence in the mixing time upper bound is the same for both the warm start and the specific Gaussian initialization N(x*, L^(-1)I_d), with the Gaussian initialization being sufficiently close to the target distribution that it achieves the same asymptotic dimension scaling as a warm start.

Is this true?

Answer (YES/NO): NO